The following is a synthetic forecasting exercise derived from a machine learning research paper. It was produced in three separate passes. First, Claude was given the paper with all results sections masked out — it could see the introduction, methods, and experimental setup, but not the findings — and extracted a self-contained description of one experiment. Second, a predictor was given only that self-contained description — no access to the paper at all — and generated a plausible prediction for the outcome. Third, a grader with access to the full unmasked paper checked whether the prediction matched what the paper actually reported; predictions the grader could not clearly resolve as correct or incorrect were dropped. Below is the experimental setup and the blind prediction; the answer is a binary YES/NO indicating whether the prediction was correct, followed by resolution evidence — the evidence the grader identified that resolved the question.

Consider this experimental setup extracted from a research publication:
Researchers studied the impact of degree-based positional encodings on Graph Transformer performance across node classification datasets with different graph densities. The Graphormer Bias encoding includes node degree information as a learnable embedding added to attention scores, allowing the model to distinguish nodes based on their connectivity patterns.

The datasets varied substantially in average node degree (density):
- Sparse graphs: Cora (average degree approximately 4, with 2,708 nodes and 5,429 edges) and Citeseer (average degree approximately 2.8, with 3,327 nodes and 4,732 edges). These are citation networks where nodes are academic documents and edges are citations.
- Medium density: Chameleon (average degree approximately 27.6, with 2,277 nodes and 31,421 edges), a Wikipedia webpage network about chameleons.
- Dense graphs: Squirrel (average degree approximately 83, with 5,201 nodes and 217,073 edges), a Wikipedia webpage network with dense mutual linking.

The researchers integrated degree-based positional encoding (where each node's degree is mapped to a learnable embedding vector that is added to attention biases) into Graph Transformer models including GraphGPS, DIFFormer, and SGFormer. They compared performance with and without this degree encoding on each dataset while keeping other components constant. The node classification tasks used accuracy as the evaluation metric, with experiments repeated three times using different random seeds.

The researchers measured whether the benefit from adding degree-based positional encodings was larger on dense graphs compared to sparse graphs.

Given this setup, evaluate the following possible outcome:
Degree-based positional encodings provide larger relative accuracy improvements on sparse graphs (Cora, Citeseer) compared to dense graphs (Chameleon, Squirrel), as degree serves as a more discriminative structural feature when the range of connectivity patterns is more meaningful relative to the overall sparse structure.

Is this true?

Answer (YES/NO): NO